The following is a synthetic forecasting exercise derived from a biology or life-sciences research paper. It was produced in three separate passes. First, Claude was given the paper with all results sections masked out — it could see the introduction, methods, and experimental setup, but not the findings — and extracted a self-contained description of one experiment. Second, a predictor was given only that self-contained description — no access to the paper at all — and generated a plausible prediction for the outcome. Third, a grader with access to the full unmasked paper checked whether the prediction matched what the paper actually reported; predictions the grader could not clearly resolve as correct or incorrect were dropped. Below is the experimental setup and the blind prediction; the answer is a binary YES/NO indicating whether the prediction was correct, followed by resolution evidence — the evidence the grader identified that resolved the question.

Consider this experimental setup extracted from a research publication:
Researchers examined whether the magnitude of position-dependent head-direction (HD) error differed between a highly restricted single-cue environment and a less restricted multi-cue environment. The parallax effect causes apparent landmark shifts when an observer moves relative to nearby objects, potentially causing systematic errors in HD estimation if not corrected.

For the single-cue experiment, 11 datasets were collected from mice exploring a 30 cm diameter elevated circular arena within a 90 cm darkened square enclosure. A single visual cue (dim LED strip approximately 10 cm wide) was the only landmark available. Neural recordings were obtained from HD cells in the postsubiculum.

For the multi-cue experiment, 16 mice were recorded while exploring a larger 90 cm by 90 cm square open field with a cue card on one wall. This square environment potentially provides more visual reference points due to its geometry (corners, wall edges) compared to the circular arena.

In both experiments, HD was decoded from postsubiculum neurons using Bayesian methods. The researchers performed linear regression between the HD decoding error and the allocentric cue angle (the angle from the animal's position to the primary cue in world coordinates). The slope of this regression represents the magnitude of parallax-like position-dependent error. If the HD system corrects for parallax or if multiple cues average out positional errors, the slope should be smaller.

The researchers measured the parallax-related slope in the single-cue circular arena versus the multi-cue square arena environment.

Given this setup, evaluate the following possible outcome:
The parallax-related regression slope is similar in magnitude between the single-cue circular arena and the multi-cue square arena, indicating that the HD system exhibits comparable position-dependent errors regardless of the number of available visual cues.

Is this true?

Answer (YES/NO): NO